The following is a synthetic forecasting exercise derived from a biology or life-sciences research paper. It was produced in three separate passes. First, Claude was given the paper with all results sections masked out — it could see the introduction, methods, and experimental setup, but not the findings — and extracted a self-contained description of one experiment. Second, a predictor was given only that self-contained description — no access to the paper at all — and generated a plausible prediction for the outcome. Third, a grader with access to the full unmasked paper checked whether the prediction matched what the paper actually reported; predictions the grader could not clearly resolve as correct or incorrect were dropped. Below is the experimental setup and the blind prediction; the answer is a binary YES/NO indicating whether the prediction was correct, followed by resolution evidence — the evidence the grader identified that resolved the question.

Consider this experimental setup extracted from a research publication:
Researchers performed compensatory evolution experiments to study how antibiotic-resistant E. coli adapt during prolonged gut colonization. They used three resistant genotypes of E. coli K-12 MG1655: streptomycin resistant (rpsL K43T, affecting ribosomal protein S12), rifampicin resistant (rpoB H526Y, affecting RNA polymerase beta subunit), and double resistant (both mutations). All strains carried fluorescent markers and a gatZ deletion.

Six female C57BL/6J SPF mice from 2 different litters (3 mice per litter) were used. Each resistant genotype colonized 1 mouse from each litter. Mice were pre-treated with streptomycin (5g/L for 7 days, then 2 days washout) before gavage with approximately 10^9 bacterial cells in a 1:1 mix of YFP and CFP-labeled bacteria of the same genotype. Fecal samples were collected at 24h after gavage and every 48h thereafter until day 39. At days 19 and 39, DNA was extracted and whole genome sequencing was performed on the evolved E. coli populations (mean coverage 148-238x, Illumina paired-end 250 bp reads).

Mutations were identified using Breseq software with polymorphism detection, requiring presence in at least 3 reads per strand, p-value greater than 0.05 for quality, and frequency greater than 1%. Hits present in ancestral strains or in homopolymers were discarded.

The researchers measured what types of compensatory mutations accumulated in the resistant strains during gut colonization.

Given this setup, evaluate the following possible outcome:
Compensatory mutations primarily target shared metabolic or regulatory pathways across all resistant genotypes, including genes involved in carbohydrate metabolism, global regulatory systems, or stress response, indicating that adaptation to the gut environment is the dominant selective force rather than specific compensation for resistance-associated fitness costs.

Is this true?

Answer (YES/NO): NO